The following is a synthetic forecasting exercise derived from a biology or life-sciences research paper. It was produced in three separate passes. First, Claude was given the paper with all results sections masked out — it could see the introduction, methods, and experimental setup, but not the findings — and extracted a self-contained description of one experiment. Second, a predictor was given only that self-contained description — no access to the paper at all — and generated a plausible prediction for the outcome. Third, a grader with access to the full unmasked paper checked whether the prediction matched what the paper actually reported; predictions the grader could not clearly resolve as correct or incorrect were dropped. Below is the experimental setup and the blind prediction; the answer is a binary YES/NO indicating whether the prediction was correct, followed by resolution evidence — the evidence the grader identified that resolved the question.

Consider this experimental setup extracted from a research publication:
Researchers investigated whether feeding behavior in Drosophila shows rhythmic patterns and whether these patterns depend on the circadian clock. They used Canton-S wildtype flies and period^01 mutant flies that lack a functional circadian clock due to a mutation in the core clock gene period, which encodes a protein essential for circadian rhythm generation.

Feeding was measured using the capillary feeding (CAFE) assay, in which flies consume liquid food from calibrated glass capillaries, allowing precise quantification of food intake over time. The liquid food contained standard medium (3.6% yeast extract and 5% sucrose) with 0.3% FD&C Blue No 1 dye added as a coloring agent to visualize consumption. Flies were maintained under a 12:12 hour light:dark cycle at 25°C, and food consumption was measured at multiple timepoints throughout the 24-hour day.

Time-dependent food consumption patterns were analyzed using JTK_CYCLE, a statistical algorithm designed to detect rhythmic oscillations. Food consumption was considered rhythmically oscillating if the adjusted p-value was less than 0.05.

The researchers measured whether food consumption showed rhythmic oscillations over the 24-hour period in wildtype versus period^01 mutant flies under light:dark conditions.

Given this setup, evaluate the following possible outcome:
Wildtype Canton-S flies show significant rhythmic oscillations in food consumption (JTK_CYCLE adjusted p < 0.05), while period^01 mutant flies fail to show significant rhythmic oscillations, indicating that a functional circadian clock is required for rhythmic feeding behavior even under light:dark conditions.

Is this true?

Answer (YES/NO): NO